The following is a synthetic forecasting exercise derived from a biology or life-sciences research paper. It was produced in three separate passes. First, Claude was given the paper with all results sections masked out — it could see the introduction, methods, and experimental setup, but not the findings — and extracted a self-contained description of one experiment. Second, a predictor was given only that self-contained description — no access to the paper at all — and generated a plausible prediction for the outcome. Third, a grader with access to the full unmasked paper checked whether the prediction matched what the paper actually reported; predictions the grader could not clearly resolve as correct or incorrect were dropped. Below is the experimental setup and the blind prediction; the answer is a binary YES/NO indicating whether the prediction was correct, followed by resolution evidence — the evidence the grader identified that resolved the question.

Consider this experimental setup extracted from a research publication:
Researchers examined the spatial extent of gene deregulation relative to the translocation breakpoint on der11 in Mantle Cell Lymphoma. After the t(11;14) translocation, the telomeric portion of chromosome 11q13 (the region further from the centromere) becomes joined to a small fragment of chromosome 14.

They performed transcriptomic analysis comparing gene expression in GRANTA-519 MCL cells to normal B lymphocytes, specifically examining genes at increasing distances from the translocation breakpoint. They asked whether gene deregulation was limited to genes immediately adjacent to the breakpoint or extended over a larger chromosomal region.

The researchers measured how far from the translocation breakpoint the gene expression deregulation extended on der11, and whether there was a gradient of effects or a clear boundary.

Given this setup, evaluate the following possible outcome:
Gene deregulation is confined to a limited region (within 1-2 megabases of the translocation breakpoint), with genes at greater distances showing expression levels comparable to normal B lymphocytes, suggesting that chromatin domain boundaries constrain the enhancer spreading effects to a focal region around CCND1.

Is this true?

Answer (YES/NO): NO